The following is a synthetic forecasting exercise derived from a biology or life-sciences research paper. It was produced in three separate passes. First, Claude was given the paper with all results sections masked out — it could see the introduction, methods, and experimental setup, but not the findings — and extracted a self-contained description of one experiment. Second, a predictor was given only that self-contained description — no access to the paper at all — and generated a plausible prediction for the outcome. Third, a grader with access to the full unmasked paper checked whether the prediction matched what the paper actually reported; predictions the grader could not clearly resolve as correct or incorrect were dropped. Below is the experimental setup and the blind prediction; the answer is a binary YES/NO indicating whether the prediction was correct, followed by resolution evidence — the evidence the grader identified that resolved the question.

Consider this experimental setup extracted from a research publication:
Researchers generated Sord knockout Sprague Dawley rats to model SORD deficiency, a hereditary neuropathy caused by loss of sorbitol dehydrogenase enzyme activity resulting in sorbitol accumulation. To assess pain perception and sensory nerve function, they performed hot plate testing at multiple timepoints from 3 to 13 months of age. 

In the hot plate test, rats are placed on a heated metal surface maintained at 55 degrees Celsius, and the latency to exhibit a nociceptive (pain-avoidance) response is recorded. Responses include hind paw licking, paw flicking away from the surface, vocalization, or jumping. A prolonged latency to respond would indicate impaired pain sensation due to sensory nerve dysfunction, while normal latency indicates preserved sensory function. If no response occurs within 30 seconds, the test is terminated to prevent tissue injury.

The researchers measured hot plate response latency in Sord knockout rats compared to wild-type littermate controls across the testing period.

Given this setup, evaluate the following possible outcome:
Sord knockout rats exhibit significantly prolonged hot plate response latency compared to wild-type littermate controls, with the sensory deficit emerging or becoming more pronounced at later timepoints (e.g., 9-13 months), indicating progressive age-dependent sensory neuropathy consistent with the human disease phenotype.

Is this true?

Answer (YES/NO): NO